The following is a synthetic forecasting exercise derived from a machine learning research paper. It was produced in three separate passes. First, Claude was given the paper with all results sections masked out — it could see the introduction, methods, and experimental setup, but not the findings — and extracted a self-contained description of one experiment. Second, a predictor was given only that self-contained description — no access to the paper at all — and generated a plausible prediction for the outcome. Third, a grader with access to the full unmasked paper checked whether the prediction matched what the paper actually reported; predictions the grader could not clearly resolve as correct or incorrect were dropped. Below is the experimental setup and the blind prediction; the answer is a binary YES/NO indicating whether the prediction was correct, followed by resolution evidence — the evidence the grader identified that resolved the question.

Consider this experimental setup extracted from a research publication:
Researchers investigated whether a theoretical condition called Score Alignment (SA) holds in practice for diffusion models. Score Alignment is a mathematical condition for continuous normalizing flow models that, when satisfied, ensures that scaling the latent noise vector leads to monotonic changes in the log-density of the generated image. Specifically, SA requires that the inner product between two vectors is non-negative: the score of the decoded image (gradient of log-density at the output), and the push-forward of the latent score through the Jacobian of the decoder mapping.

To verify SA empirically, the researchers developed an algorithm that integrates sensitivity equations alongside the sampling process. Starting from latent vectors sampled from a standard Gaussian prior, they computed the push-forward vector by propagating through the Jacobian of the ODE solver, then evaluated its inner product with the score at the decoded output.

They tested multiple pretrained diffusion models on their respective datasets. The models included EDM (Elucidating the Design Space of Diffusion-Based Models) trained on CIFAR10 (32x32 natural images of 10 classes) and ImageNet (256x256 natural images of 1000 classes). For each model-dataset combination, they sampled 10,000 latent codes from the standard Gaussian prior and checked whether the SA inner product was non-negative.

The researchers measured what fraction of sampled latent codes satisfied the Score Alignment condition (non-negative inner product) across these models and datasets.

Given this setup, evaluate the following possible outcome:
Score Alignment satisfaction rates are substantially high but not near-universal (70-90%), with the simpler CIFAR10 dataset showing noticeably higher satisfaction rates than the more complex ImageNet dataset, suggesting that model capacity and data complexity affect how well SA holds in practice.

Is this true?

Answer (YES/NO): NO